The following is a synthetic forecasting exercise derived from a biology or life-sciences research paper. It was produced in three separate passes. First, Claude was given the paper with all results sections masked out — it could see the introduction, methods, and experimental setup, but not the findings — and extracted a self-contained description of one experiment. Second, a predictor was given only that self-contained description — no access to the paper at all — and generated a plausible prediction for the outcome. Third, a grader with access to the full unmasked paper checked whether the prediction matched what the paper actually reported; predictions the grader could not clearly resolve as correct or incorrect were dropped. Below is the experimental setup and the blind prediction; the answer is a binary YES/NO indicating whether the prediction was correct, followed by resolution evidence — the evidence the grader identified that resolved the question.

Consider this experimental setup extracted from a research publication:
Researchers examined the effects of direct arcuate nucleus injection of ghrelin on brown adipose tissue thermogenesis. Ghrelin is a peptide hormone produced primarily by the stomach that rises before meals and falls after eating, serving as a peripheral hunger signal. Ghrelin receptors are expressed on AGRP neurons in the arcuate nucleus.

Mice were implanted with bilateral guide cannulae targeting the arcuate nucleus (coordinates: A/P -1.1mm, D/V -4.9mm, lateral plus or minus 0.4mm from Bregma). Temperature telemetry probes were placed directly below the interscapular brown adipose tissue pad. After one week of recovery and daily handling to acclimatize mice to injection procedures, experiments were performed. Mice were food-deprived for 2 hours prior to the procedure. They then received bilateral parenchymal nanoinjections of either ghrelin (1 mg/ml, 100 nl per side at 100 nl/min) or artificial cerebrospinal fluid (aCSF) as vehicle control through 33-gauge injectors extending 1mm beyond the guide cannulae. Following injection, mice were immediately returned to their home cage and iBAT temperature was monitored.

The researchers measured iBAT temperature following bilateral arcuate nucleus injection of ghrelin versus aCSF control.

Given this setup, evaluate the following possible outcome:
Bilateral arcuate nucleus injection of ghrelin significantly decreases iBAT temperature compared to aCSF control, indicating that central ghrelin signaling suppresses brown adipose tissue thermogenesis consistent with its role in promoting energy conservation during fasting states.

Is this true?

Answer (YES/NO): YES